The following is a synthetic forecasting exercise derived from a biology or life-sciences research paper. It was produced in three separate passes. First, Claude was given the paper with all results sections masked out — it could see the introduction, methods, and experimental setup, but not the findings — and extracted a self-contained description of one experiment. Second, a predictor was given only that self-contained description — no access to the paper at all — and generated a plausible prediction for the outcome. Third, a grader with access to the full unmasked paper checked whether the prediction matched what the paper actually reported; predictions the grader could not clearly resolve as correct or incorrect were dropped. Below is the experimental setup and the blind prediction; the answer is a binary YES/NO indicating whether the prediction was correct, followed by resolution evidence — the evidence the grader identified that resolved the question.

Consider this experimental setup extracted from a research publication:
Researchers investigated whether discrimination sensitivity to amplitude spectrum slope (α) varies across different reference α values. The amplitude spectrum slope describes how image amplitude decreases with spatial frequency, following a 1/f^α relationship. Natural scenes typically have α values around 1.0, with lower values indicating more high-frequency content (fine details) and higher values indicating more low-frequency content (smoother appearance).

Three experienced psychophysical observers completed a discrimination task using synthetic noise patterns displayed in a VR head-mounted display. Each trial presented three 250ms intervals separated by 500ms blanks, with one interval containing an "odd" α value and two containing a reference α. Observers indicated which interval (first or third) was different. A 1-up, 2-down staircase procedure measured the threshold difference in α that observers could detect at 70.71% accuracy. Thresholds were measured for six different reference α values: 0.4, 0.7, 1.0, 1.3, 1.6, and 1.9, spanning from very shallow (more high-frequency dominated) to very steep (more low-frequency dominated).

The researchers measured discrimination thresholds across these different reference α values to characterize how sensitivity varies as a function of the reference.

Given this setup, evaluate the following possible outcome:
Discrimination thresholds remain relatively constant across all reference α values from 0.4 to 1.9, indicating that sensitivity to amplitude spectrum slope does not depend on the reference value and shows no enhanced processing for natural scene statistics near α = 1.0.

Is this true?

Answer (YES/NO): NO